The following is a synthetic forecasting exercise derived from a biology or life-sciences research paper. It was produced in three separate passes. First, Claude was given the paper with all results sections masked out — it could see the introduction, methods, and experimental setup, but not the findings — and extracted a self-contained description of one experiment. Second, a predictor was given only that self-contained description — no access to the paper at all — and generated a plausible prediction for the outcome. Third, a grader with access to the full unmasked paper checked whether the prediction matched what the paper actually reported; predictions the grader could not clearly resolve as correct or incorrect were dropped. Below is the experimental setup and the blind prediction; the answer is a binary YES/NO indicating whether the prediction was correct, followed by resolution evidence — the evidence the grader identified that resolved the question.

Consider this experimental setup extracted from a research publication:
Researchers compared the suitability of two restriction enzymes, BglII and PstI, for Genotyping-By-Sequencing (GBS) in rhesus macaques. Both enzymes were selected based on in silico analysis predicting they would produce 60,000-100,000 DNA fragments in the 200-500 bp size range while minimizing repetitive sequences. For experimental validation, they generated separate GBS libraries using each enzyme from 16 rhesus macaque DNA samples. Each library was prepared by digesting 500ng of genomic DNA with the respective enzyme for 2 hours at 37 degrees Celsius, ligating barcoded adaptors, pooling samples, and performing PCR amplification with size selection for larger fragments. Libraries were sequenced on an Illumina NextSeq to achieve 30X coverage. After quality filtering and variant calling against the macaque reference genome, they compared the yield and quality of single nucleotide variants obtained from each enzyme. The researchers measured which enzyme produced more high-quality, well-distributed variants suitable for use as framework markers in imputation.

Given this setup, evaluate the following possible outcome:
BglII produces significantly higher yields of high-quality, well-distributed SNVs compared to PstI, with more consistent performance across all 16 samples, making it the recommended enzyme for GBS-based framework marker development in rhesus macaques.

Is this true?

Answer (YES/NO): NO